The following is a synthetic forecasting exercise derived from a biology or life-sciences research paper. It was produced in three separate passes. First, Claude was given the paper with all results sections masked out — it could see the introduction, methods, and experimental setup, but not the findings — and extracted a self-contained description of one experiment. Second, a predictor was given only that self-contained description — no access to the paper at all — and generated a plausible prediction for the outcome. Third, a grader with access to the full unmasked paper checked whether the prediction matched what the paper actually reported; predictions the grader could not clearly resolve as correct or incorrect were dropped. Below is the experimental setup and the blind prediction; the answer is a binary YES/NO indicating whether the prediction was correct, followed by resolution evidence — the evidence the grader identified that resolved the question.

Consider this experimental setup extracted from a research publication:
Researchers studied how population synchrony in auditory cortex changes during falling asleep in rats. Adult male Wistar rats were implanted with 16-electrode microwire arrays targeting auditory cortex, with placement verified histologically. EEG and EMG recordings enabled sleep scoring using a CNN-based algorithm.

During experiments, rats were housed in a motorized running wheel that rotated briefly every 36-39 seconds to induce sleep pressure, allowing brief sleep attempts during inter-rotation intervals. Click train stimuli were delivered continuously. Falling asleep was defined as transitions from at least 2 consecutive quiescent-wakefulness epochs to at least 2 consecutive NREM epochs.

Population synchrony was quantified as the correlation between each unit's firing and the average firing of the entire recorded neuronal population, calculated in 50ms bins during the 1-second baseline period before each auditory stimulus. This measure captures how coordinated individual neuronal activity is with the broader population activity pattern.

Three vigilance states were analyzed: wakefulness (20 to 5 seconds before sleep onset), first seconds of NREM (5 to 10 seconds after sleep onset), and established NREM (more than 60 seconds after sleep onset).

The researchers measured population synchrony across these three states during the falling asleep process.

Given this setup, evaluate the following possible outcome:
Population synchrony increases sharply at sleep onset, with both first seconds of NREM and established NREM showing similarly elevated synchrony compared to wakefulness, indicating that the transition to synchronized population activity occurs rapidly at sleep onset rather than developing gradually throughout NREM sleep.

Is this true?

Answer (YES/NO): NO